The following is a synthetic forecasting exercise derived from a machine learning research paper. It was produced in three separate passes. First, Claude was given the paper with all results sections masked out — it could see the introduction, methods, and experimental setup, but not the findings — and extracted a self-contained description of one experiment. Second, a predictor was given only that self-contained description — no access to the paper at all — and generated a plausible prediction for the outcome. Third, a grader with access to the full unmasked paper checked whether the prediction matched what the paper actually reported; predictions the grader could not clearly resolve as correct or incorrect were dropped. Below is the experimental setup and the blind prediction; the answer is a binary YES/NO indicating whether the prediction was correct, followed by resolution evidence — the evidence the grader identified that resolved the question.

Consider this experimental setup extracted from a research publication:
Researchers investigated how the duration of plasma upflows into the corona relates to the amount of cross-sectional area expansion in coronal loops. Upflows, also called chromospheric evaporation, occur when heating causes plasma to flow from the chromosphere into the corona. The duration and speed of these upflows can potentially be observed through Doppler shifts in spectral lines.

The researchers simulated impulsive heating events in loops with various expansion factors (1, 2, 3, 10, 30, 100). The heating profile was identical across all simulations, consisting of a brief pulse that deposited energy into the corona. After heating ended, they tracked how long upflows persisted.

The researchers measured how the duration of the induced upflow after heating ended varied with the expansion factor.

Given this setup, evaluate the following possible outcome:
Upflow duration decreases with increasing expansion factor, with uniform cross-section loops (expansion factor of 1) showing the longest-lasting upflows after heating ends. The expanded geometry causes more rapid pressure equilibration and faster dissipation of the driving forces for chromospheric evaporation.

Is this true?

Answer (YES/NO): NO